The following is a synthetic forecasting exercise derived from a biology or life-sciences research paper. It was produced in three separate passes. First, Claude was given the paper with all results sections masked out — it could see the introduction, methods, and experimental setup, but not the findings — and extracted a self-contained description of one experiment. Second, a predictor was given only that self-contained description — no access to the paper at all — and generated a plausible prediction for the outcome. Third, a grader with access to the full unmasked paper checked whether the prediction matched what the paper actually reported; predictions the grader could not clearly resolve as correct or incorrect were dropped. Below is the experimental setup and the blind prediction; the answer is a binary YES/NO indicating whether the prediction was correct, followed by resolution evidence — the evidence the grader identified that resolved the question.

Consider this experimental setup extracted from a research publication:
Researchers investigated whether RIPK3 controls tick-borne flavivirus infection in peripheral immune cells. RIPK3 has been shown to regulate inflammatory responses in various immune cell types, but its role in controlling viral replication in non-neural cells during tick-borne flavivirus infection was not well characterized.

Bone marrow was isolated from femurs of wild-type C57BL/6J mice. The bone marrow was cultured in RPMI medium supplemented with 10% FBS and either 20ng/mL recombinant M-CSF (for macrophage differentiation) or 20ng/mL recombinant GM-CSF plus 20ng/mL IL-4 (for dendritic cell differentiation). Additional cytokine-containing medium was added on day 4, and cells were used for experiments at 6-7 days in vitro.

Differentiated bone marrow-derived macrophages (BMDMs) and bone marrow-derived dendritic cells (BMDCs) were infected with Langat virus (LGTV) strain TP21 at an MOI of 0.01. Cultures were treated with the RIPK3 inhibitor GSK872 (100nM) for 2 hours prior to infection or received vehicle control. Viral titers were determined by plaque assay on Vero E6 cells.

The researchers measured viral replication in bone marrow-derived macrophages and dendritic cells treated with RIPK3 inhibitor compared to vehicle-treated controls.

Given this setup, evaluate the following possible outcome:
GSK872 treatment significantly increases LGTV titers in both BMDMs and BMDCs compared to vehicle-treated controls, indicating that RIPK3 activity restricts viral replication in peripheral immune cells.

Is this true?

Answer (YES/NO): NO